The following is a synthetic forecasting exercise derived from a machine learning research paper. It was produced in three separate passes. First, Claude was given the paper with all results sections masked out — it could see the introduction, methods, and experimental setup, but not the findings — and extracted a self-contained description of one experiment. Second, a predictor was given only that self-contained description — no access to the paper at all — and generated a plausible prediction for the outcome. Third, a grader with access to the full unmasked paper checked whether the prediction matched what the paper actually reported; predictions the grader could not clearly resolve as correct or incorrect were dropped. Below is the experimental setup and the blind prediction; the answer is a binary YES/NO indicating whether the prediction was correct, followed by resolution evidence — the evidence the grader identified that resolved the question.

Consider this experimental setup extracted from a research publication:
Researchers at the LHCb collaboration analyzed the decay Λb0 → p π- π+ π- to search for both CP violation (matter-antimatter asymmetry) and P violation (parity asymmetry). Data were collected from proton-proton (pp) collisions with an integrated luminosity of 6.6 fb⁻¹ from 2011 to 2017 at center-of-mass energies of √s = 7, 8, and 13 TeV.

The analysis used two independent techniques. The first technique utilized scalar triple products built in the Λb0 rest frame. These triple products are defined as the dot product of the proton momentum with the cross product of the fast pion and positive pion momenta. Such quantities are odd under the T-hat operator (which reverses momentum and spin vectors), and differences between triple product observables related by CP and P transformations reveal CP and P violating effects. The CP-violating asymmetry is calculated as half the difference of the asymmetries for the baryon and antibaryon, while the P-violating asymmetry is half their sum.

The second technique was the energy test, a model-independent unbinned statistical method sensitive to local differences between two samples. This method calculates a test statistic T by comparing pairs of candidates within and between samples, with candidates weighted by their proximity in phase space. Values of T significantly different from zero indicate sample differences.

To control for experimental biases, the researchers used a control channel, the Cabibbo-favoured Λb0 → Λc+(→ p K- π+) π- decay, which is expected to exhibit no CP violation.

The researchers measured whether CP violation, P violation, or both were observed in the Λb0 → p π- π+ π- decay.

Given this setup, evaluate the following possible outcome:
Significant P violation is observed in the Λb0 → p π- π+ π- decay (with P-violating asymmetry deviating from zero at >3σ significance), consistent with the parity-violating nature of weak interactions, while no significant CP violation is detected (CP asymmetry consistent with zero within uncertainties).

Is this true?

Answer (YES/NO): YES